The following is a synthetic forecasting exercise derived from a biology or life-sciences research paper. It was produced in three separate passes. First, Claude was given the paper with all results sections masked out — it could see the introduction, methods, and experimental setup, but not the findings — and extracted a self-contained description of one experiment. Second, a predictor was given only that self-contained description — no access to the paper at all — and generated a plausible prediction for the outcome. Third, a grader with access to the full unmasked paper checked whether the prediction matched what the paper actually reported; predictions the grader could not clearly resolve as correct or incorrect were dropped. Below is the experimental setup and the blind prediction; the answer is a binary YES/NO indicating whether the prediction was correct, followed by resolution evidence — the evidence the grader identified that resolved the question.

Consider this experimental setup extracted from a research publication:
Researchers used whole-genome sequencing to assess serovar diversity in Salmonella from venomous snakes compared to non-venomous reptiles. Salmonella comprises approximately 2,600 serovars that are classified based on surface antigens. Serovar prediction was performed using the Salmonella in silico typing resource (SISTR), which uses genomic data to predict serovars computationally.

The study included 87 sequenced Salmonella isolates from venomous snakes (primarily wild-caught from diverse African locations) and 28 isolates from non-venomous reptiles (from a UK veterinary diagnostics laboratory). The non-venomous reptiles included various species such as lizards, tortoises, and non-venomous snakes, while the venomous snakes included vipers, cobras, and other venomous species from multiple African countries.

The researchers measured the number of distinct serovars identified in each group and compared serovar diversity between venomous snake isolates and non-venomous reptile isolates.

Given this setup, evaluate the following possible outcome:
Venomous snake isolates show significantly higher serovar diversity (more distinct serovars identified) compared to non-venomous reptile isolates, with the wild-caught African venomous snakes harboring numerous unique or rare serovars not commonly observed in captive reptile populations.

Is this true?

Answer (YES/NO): NO